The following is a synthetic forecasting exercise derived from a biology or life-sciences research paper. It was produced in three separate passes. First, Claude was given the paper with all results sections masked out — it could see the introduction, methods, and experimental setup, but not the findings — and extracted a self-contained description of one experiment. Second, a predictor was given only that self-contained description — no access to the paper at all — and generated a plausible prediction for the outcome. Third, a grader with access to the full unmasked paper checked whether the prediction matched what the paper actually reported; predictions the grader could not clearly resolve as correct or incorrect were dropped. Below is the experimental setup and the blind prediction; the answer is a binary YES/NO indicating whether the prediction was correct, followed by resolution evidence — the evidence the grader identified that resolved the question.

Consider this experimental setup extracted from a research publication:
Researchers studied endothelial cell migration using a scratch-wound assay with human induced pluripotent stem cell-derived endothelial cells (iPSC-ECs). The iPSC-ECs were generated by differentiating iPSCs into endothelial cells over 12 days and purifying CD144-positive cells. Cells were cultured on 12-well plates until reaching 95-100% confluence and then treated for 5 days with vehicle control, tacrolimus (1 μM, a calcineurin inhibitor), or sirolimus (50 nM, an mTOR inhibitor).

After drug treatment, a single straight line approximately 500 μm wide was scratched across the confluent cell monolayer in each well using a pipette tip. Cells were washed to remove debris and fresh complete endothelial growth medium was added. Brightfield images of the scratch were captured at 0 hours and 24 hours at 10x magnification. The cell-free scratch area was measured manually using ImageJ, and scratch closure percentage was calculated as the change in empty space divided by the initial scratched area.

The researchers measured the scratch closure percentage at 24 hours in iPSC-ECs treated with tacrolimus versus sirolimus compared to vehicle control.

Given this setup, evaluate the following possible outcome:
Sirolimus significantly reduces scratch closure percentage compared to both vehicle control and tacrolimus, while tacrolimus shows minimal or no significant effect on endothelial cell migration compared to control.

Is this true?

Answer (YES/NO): YES